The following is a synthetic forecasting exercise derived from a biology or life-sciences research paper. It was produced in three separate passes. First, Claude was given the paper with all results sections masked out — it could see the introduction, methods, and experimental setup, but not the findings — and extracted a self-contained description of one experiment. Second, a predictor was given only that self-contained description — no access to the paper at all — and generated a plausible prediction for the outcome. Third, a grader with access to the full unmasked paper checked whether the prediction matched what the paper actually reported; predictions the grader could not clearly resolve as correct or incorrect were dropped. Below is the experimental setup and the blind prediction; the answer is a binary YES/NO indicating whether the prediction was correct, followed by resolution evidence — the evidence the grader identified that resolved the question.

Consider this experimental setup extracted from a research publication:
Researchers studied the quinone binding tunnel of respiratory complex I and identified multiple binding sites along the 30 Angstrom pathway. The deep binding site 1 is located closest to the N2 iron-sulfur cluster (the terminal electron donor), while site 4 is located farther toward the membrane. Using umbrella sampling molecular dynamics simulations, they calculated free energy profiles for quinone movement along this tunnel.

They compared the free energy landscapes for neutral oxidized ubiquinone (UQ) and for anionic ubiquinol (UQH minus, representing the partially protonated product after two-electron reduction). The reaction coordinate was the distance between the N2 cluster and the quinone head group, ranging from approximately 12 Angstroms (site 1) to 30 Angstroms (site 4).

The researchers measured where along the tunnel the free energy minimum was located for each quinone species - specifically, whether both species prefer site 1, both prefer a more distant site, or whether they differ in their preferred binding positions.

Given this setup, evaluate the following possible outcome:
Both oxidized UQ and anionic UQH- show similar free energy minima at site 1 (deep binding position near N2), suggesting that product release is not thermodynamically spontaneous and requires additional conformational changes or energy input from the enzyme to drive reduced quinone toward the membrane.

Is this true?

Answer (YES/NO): NO